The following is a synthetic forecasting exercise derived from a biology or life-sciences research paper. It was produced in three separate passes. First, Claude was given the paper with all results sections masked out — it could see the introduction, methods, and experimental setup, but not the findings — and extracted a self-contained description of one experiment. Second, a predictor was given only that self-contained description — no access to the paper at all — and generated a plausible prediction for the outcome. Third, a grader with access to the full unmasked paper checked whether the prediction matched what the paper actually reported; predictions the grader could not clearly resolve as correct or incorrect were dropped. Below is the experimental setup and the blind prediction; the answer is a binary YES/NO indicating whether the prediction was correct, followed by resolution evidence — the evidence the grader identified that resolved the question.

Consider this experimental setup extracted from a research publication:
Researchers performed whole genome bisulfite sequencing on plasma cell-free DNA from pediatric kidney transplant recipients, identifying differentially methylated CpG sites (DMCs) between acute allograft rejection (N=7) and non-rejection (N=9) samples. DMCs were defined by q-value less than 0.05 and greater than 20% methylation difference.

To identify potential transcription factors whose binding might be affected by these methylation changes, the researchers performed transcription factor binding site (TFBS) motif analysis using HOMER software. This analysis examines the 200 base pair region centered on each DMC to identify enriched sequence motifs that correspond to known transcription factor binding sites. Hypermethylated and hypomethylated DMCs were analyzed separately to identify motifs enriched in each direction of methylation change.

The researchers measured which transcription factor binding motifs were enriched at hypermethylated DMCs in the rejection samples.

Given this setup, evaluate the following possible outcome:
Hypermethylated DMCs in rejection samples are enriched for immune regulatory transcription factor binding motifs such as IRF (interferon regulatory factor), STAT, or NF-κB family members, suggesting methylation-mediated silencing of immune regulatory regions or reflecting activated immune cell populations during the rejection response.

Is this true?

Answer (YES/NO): NO